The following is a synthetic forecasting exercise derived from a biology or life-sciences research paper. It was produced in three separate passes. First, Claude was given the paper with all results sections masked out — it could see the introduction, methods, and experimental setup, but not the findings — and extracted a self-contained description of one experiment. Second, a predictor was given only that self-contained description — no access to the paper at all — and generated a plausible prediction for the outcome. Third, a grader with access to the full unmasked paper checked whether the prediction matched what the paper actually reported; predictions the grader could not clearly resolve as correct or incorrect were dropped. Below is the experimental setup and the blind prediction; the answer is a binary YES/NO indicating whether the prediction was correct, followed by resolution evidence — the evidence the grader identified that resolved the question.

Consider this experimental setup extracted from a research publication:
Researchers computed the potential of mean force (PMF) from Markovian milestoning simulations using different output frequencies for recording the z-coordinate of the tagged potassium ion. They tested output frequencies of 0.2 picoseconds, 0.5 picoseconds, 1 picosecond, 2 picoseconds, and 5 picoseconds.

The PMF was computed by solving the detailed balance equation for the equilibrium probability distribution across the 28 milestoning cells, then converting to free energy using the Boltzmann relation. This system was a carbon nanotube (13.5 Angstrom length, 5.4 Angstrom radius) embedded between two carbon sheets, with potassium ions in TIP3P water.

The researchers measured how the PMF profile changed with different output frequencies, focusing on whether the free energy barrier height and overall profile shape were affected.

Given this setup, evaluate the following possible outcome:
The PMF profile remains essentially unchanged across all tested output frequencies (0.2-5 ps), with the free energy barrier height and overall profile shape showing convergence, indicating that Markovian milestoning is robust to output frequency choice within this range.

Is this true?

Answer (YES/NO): YES